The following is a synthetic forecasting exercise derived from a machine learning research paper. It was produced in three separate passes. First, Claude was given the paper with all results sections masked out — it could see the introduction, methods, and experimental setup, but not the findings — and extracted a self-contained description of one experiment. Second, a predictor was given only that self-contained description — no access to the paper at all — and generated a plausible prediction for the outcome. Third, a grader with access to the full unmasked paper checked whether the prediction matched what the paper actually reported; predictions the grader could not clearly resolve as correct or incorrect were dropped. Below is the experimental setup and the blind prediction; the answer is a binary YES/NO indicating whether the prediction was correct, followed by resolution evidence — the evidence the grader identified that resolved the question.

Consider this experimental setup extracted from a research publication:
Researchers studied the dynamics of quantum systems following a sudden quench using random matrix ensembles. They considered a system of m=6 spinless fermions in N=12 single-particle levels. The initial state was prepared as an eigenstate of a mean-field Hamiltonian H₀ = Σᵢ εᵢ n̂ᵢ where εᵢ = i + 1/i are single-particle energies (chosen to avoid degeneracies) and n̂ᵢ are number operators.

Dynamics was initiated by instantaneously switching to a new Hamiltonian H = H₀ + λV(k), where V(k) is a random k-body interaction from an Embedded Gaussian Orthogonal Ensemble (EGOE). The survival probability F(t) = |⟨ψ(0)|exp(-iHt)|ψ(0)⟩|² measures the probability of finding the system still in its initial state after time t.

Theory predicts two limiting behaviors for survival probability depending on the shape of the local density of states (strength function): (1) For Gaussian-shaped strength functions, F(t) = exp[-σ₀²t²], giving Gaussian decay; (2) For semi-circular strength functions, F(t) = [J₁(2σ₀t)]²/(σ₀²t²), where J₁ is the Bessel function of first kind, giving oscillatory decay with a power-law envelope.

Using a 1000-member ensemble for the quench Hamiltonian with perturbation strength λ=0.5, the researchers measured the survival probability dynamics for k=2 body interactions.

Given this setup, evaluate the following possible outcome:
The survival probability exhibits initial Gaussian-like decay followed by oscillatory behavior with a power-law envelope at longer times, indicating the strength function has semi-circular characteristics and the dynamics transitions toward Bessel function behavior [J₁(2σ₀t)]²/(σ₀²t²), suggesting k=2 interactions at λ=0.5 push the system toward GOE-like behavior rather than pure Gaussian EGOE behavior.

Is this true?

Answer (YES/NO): NO